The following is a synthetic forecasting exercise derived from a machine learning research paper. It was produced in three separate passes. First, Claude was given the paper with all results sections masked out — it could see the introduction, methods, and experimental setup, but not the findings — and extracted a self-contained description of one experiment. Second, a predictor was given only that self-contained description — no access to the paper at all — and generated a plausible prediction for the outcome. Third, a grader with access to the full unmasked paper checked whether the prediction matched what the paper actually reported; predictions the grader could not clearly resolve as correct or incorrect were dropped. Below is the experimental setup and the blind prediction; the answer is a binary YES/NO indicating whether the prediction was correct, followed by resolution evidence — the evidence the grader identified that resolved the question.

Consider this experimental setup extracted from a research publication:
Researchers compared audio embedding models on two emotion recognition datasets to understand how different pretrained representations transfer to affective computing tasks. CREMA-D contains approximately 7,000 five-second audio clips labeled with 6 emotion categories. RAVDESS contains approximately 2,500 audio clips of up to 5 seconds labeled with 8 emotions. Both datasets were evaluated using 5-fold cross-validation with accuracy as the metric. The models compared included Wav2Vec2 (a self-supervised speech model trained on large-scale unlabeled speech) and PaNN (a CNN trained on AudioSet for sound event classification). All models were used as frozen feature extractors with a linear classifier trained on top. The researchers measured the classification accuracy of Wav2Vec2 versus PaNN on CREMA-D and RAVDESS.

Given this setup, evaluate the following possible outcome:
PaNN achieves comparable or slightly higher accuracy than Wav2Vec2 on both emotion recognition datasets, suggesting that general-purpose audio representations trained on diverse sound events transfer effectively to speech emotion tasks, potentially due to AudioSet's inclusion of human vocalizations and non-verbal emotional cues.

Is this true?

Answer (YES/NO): NO